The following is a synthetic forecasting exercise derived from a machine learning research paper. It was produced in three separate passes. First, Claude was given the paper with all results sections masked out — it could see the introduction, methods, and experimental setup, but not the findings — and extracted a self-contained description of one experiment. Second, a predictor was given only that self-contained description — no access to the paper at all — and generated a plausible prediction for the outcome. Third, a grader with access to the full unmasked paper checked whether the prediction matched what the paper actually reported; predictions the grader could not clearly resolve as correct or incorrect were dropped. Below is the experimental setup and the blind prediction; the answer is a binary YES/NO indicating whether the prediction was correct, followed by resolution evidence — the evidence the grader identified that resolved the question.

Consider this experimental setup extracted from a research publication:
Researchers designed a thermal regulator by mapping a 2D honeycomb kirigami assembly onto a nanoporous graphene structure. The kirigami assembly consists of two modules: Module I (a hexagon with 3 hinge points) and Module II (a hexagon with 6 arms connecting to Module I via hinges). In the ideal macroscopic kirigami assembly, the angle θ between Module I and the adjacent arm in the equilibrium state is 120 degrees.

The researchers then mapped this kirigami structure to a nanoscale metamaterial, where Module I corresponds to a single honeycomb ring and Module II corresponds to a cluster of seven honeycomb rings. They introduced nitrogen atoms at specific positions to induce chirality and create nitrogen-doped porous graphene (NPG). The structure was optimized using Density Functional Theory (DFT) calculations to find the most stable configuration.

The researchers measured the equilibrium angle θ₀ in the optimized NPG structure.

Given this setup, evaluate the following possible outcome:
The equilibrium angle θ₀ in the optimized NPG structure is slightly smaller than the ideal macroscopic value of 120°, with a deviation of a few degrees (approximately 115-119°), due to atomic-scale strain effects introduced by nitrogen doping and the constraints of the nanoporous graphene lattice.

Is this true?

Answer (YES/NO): NO